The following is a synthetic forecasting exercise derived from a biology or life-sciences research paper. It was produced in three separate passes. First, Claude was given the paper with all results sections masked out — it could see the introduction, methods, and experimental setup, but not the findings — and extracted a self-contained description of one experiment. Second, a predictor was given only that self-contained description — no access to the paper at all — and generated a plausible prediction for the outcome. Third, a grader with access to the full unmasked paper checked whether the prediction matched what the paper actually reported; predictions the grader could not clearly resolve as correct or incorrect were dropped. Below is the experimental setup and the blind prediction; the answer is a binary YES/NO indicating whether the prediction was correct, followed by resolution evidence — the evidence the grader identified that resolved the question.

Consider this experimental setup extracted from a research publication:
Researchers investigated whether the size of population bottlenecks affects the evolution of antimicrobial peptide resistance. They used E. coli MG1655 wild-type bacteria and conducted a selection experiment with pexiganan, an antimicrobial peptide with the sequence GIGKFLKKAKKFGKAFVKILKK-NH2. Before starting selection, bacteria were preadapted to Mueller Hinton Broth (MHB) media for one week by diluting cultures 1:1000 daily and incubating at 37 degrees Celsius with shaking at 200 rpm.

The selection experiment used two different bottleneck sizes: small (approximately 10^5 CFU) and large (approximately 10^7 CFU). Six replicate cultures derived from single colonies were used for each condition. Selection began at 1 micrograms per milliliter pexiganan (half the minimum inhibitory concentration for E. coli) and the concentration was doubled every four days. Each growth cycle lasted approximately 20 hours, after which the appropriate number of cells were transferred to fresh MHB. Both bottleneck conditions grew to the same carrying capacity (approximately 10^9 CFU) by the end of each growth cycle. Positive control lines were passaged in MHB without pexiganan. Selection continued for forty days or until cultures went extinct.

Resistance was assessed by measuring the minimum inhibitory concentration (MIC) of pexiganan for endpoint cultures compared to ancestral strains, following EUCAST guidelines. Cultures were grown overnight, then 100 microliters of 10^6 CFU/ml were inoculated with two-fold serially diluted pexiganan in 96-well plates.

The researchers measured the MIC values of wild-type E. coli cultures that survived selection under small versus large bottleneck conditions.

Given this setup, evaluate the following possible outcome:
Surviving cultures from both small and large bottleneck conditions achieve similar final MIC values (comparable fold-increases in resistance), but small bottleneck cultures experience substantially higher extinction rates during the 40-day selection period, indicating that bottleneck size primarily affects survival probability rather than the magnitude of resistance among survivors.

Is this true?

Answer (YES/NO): NO